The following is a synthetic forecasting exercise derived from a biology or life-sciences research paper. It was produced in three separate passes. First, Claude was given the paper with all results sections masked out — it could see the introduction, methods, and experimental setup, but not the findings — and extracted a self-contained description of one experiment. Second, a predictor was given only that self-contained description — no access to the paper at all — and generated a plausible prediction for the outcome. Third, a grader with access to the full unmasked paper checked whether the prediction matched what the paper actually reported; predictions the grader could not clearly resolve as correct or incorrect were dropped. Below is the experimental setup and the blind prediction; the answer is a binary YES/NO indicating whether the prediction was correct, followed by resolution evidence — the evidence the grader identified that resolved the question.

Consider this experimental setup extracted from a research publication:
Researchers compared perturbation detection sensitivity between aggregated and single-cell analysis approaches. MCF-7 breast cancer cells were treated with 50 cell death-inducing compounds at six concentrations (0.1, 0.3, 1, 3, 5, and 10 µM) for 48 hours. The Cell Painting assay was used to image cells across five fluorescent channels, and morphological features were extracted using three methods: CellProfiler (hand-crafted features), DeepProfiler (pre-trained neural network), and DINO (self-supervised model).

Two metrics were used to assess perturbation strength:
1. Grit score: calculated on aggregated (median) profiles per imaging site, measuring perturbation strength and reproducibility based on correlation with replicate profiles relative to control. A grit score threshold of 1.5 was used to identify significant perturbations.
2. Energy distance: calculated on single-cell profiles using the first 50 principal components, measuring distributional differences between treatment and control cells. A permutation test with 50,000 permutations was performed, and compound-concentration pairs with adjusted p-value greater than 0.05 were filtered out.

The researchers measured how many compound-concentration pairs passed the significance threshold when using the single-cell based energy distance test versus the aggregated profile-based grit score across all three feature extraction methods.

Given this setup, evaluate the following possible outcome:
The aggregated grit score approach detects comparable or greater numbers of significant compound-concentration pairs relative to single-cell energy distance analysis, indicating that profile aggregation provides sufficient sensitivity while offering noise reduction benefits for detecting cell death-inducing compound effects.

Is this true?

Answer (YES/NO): NO